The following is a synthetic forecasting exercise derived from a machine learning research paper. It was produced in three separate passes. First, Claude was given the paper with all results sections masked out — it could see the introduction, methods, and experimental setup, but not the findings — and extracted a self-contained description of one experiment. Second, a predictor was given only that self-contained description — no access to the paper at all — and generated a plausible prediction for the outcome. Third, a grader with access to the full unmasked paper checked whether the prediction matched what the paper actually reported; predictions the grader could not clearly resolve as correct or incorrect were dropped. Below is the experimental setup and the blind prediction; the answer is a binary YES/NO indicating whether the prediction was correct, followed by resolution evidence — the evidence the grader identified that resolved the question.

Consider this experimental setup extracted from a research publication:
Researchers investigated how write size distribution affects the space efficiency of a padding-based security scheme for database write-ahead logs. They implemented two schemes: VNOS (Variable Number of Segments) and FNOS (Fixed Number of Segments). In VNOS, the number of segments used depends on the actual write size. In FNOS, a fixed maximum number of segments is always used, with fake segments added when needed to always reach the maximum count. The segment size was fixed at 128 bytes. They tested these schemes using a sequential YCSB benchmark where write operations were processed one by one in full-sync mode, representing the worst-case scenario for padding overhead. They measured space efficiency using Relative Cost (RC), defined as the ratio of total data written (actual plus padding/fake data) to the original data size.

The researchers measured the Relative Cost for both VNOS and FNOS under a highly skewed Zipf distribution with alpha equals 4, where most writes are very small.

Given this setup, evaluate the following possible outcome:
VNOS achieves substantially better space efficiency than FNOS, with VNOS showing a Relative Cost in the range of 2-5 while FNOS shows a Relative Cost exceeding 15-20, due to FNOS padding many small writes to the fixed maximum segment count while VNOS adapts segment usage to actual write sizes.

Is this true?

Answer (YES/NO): NO